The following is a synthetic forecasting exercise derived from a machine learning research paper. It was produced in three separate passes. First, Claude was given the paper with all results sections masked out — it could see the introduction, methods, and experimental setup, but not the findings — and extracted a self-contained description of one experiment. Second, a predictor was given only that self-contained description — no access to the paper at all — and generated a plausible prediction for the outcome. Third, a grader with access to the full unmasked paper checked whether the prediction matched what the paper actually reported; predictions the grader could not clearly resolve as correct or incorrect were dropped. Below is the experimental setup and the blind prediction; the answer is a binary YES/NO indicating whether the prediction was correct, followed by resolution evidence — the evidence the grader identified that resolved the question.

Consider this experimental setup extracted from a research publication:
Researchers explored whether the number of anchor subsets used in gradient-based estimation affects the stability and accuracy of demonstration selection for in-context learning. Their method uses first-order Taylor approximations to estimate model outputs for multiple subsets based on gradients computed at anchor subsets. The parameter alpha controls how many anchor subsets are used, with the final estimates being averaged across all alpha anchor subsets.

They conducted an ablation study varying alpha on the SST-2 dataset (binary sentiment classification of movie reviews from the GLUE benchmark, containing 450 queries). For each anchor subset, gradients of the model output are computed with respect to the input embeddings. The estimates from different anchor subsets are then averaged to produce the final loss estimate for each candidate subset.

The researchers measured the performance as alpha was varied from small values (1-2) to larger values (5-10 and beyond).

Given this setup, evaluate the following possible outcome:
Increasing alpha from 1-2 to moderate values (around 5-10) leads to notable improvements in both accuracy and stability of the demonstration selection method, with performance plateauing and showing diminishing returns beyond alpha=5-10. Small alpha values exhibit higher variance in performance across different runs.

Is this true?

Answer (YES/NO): NO